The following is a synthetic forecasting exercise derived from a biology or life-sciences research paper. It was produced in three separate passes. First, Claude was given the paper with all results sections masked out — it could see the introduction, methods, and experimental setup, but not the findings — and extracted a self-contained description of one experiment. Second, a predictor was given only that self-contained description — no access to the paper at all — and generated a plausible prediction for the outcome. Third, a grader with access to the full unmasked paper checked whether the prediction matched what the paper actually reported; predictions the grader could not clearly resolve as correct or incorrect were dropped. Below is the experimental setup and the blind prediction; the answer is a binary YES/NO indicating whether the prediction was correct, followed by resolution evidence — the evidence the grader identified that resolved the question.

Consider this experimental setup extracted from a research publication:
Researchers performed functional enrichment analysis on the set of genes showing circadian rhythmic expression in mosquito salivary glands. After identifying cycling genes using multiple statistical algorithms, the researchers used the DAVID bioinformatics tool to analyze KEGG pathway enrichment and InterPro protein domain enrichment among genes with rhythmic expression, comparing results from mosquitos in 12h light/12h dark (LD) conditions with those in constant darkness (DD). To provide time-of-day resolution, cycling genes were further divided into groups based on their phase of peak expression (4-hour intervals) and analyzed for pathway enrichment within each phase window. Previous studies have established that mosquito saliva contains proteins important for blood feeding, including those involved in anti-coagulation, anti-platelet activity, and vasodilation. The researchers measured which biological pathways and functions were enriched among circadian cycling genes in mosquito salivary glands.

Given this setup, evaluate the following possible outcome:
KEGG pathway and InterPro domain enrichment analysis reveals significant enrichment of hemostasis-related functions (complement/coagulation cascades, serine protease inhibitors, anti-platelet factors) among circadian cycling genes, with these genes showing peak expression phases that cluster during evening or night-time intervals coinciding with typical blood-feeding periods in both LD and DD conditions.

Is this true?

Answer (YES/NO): NO